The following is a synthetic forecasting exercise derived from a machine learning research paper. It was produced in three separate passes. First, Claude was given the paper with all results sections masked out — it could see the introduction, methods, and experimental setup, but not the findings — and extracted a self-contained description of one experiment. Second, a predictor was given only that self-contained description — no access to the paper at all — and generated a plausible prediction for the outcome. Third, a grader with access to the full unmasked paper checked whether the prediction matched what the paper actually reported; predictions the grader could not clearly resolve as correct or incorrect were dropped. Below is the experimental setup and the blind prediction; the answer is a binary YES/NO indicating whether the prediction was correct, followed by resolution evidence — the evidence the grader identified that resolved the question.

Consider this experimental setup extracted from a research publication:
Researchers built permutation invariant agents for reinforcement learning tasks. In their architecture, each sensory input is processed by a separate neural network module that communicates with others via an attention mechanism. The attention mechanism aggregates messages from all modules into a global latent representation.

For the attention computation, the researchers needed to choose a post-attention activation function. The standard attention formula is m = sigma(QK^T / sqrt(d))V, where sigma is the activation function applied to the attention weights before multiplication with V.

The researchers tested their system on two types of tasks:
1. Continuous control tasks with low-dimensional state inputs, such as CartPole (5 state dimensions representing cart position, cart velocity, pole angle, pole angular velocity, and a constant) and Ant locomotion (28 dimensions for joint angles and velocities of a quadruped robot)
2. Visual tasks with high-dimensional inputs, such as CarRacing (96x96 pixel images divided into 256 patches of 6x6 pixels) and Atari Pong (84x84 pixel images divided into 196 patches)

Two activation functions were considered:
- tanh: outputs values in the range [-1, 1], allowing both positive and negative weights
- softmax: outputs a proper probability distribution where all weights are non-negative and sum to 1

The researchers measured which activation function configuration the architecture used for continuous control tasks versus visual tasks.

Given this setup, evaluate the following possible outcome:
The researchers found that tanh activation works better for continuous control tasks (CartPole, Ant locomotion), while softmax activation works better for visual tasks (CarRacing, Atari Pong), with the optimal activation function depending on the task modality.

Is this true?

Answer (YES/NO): YES